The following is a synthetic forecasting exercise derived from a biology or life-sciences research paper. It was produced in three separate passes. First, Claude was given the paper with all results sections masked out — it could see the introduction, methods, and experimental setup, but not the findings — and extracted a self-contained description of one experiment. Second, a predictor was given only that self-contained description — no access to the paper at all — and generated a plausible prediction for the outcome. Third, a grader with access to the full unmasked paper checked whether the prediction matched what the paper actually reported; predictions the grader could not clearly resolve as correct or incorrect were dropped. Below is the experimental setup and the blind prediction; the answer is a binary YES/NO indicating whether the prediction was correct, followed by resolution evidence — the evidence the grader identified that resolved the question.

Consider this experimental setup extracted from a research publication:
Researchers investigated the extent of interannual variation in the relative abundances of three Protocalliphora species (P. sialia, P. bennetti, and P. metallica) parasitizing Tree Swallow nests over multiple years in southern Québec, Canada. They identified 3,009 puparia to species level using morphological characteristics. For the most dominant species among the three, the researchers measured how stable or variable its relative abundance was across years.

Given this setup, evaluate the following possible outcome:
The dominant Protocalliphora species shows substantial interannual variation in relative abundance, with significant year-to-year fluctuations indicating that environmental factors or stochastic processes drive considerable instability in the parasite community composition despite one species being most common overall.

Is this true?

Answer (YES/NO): YES